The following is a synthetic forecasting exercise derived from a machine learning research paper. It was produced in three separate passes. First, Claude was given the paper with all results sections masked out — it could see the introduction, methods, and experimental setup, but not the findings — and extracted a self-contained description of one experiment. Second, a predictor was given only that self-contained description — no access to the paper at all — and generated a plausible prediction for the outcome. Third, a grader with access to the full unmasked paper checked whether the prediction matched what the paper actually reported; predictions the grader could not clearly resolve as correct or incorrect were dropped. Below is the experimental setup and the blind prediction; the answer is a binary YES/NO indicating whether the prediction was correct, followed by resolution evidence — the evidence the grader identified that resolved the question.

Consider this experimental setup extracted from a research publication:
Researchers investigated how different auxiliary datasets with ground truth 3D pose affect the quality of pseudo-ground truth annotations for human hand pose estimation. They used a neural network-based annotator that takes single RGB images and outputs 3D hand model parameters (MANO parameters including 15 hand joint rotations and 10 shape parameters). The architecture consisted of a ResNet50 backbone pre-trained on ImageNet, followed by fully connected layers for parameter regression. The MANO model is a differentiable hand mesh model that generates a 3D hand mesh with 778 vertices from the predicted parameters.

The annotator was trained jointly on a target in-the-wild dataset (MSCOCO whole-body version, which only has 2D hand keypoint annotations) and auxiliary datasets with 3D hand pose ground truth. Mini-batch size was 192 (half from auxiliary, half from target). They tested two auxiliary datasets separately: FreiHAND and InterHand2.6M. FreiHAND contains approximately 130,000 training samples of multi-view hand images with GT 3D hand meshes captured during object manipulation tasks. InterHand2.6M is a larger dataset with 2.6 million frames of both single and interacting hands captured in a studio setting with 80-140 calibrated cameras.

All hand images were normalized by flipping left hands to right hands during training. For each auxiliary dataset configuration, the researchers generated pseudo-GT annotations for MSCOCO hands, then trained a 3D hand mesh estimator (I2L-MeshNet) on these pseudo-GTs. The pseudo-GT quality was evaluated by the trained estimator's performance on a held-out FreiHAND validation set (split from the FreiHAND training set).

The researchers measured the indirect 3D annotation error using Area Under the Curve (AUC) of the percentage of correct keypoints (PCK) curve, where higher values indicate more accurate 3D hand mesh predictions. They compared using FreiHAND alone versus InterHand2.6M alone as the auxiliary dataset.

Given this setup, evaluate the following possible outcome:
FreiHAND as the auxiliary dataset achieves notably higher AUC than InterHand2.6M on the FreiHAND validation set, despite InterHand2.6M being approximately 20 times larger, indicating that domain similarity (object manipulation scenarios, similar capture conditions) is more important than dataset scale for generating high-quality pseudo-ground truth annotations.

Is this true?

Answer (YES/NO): NO